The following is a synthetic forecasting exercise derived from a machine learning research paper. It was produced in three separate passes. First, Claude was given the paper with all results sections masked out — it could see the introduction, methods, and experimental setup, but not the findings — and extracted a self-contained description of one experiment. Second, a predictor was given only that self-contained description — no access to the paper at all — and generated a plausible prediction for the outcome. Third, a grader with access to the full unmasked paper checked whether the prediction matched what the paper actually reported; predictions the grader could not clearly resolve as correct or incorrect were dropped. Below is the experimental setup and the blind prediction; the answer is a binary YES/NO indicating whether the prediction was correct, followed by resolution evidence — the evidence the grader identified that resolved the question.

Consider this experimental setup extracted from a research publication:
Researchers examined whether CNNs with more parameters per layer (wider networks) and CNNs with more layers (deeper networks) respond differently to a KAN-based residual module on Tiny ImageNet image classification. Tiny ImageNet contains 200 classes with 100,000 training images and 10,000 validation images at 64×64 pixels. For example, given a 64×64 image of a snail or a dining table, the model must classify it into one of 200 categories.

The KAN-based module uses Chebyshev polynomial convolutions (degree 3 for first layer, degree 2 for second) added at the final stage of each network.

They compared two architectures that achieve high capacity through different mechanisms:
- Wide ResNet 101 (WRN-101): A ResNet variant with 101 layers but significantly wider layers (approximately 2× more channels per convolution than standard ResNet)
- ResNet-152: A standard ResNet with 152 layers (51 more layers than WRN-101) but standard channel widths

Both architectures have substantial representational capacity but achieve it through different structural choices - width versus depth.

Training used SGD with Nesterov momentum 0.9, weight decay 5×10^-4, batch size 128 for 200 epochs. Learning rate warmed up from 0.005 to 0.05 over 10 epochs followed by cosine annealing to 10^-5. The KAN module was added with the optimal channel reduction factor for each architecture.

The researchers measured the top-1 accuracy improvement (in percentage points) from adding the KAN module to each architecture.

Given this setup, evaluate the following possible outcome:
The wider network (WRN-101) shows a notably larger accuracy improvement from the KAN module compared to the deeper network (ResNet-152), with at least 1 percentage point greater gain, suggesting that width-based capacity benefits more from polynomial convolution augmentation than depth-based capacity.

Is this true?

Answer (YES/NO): NO